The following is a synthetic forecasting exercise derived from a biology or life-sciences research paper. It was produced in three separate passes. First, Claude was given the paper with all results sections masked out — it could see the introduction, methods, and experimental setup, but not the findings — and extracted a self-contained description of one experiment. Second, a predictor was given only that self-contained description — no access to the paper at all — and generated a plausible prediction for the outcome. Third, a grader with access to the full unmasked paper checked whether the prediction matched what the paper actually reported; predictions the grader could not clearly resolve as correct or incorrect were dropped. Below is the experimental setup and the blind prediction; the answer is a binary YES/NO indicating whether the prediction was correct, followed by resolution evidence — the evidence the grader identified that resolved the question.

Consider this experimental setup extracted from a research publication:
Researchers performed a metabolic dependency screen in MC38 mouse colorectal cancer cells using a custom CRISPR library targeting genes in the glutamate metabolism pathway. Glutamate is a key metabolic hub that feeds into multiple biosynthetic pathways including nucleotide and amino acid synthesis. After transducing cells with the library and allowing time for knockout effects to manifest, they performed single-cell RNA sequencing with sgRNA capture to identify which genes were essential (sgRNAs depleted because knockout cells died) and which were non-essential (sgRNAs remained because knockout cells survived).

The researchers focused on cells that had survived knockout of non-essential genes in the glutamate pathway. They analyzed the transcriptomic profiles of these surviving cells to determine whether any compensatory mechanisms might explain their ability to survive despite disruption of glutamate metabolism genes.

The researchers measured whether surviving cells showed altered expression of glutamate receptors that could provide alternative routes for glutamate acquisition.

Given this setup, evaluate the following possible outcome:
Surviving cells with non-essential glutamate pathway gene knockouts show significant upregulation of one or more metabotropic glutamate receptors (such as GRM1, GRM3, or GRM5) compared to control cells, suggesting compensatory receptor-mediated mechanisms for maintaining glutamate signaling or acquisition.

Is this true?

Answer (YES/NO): NO